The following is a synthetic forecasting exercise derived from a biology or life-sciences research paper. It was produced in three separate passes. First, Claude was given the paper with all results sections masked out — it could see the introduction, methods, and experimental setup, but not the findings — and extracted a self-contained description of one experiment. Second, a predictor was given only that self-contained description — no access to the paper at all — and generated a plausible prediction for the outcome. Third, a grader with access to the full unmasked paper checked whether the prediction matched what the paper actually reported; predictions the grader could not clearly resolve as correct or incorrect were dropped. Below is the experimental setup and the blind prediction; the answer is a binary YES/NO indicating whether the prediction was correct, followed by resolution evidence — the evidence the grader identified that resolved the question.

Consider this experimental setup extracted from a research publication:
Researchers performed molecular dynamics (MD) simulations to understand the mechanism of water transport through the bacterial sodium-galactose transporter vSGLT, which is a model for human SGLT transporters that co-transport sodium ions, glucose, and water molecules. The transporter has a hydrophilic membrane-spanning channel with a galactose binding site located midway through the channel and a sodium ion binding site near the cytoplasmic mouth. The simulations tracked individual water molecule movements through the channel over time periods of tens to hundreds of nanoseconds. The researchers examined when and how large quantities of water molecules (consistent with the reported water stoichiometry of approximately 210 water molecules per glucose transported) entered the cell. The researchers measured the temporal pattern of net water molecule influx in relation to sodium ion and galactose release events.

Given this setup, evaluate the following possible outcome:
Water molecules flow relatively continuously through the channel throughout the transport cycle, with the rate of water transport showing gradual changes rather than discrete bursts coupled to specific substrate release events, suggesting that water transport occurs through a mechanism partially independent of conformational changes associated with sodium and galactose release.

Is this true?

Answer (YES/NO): NO